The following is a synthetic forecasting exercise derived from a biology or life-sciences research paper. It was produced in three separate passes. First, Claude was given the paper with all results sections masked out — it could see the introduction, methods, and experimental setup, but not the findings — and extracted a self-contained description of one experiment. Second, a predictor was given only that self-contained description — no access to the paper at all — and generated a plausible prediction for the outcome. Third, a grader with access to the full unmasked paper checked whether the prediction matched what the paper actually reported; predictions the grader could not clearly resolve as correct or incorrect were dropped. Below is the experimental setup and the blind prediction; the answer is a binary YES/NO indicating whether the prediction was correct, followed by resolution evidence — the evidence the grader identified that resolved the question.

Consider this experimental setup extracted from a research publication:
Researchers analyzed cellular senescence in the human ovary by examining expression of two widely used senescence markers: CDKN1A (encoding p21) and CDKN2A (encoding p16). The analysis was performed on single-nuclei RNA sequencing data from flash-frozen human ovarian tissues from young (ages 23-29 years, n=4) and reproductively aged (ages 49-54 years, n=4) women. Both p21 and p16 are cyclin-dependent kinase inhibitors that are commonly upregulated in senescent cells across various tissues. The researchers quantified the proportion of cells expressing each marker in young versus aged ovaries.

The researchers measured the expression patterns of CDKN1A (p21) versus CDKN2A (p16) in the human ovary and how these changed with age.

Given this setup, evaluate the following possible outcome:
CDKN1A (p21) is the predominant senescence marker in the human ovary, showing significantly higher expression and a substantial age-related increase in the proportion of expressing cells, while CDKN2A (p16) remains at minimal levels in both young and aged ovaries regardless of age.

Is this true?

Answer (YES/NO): YES